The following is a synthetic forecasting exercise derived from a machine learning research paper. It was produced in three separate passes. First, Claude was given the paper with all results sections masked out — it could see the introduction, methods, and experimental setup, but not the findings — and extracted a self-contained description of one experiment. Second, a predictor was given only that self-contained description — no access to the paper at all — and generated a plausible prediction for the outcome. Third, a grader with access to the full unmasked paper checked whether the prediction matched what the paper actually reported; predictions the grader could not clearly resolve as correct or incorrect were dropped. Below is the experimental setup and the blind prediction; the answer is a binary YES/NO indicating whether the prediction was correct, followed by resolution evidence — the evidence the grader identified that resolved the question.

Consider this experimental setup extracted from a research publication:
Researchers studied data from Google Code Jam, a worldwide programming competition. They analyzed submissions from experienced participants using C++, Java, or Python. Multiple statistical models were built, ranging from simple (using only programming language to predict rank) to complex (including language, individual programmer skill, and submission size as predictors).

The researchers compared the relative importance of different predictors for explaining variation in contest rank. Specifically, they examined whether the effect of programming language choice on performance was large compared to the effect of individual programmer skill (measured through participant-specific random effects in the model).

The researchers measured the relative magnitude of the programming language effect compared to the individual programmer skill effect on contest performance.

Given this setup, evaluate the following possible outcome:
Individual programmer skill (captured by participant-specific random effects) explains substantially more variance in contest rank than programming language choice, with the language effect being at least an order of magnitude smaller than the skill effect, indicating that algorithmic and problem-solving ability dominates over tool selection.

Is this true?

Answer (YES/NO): YES